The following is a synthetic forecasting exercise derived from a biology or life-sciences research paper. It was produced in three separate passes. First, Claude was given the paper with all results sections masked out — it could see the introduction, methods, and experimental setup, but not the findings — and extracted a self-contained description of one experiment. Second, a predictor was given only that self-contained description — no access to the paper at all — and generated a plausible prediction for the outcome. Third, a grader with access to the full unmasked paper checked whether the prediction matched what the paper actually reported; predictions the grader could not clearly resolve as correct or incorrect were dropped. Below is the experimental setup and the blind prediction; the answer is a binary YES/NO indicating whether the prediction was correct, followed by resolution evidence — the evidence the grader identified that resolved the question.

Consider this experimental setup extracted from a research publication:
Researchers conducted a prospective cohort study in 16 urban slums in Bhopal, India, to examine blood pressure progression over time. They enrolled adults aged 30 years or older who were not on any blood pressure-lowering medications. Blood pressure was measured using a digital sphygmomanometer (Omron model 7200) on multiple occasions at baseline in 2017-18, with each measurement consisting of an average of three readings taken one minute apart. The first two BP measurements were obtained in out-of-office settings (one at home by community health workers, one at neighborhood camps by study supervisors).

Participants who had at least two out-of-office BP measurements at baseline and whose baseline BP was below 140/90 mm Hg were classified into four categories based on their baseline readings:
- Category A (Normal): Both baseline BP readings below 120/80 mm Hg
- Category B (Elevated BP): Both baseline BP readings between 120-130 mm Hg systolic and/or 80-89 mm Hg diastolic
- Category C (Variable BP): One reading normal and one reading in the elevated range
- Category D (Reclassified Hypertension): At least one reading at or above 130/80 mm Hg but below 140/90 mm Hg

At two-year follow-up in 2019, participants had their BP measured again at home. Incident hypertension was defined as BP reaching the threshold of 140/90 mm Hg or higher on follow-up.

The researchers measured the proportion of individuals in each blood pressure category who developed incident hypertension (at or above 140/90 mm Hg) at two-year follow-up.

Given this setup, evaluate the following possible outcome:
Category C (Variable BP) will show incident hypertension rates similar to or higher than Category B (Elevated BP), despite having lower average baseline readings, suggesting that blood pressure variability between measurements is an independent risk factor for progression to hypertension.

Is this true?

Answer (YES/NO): YES